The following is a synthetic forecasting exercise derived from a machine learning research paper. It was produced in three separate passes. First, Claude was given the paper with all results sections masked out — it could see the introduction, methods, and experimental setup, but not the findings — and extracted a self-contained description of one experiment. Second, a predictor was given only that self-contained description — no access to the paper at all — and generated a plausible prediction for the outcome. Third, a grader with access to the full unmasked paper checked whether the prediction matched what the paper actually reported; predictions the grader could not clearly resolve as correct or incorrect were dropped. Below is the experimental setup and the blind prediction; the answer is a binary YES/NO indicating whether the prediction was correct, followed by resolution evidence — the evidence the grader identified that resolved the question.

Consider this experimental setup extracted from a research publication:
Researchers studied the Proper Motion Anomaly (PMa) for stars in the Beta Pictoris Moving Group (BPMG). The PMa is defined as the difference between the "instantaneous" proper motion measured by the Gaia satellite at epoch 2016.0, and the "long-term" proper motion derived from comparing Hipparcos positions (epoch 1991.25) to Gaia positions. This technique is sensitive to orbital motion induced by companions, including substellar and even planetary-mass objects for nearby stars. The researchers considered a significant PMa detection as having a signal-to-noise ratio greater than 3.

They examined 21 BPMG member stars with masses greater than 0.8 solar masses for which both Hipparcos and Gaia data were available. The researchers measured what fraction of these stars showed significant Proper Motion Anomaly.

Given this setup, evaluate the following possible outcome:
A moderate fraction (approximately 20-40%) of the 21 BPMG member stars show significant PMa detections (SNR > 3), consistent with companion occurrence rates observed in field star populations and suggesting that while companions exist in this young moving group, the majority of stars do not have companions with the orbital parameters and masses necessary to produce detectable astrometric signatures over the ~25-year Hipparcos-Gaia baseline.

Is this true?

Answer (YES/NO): NO